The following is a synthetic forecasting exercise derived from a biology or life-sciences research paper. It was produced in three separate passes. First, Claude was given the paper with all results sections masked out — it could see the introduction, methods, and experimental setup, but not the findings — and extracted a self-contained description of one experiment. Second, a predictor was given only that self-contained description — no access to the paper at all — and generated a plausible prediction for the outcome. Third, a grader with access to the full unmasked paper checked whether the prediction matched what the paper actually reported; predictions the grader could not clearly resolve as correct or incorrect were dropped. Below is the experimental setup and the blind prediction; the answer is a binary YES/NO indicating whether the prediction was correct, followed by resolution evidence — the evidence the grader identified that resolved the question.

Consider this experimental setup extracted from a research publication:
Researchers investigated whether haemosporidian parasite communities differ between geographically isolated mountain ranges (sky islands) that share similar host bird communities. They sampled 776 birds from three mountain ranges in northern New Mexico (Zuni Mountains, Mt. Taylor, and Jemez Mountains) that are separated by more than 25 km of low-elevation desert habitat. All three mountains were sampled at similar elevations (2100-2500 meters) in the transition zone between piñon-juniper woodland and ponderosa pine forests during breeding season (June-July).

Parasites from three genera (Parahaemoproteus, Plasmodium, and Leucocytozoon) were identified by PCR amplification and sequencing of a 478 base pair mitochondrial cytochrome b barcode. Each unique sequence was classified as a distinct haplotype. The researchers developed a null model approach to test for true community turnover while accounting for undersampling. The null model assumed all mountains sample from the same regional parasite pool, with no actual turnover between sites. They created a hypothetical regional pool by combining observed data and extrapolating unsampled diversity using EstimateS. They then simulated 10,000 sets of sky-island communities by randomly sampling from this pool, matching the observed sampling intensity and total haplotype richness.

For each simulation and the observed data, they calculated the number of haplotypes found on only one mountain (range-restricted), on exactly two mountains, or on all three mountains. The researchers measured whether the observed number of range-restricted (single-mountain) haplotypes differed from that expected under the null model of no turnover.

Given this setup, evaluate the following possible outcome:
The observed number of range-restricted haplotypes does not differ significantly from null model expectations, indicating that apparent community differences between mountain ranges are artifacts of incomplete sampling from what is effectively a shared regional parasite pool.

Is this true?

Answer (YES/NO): NO